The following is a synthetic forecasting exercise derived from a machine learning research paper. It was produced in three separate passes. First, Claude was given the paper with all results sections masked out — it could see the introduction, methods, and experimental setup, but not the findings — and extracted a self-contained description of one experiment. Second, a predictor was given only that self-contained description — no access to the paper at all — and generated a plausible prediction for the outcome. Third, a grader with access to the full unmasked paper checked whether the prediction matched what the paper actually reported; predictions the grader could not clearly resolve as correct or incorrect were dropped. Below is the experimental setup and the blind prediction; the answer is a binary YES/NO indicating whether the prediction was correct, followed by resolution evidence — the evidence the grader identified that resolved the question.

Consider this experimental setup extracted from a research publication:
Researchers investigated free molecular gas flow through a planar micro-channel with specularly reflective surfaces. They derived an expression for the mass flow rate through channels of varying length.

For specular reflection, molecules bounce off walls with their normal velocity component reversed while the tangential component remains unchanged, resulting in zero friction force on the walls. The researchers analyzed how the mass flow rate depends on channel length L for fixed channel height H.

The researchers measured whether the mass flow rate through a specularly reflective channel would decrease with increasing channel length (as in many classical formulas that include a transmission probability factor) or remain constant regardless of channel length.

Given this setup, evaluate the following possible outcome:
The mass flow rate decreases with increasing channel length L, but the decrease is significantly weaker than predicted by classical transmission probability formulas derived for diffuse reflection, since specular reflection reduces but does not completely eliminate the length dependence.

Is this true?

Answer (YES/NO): NO